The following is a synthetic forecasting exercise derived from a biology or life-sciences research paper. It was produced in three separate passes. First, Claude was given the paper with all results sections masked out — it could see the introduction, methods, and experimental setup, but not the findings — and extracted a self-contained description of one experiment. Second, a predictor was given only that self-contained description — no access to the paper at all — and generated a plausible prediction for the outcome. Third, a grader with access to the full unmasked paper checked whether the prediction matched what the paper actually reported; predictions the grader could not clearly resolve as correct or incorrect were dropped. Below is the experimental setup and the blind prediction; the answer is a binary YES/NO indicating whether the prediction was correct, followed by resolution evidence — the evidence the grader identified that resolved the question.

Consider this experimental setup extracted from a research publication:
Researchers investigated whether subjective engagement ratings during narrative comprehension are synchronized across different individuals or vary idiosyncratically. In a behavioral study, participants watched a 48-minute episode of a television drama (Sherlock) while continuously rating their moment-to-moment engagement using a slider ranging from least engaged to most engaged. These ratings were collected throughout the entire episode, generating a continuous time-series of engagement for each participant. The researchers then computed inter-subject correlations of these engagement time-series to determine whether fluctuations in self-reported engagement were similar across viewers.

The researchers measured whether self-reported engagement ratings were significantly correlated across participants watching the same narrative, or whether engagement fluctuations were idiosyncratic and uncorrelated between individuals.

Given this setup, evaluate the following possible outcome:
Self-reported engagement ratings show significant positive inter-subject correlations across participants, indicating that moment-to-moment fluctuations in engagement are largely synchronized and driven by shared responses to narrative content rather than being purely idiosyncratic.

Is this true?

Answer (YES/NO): YES